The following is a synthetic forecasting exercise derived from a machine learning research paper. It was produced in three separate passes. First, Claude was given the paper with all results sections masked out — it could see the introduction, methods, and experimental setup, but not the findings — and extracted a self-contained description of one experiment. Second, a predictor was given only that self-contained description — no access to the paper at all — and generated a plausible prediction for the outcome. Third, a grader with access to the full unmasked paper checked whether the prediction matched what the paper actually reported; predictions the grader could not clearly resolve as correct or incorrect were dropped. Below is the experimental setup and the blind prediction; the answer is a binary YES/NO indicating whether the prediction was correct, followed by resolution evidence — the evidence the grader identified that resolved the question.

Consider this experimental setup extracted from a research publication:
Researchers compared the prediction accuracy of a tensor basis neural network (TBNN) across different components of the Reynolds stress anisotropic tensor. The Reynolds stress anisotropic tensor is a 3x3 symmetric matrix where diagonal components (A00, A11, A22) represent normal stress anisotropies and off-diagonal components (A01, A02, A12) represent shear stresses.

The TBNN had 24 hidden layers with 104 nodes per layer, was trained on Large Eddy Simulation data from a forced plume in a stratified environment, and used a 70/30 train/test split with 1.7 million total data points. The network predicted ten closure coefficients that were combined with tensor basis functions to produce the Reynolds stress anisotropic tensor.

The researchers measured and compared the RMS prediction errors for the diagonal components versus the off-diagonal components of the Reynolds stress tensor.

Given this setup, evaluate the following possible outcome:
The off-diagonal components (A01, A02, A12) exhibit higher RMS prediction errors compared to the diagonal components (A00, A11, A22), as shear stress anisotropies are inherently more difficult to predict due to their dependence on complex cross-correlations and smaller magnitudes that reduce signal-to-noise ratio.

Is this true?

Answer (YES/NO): NO